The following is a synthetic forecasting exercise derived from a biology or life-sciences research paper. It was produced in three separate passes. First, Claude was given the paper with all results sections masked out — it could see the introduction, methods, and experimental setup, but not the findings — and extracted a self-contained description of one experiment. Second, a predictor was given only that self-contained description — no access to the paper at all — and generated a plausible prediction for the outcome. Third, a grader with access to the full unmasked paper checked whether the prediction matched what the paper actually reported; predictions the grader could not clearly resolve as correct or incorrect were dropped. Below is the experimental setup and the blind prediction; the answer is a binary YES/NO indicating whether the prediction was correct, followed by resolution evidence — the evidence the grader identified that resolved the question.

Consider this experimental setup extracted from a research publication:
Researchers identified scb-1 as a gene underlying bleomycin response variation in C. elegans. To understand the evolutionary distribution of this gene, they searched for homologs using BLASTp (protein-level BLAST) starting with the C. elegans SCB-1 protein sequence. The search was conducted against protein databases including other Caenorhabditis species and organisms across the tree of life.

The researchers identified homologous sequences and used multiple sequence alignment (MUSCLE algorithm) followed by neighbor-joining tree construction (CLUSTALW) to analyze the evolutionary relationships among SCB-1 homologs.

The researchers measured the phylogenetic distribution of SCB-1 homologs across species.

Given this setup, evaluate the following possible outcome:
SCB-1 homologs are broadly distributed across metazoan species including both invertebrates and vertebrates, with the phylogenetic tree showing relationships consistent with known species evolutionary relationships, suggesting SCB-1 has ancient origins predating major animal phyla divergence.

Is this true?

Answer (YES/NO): NO